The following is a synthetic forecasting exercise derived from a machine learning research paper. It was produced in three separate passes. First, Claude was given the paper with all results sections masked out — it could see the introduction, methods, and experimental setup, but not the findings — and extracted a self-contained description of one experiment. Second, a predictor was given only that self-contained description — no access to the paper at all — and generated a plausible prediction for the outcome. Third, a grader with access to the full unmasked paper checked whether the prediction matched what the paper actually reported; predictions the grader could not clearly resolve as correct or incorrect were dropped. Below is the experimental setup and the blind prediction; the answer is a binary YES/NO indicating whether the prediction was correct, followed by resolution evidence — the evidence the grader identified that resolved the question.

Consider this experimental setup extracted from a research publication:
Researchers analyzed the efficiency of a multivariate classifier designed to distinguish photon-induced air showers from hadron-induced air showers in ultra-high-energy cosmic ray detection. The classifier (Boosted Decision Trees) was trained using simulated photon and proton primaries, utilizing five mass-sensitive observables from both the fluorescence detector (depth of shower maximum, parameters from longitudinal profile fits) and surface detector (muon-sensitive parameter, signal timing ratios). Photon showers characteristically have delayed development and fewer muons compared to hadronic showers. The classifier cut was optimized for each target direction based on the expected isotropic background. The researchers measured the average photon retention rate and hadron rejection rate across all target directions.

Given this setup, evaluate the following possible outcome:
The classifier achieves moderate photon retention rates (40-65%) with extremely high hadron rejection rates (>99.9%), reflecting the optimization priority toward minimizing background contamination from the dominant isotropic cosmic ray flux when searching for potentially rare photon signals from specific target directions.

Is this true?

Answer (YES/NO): NO